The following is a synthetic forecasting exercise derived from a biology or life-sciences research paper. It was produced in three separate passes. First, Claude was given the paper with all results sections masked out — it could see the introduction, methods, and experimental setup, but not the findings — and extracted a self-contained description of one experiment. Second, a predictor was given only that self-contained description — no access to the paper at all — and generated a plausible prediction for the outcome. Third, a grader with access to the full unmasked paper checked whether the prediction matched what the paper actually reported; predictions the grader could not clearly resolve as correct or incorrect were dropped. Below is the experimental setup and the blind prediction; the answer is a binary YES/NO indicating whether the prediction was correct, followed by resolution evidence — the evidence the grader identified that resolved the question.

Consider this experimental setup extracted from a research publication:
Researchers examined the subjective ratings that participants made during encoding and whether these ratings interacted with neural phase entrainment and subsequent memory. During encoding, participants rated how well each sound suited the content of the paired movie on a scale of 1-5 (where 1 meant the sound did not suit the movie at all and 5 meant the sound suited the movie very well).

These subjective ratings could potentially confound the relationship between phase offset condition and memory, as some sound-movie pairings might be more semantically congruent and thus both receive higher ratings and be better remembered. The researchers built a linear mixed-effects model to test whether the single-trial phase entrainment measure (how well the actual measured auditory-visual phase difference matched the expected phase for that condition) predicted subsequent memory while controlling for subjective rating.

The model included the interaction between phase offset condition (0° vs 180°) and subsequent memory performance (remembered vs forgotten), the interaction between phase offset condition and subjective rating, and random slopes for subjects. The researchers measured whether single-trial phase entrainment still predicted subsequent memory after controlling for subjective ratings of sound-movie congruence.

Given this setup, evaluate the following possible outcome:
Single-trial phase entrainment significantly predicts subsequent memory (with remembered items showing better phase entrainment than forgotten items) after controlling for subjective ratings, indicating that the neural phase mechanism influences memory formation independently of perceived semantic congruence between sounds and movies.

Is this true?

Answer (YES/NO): NO